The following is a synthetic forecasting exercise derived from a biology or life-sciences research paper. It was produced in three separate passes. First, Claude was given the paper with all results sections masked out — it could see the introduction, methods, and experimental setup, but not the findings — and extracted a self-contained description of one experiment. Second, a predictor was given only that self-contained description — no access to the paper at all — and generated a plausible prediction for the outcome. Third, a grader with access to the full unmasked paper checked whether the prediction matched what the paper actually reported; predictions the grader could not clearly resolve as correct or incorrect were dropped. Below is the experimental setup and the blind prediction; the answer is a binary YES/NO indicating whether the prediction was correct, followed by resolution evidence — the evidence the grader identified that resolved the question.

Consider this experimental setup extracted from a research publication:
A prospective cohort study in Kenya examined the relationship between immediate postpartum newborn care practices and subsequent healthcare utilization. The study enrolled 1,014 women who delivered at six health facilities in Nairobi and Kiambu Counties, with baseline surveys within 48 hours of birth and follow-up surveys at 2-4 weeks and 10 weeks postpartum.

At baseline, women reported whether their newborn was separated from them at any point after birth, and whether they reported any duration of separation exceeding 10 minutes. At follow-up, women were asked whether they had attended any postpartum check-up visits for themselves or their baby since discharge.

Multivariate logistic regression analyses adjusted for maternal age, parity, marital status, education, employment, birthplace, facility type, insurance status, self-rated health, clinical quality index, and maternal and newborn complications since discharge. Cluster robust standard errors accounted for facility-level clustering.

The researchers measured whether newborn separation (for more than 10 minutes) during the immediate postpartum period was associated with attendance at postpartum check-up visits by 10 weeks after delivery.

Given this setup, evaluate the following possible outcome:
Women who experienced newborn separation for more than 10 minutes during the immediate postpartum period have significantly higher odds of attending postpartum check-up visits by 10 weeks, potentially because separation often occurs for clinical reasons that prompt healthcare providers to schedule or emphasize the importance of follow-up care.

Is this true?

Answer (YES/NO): NO